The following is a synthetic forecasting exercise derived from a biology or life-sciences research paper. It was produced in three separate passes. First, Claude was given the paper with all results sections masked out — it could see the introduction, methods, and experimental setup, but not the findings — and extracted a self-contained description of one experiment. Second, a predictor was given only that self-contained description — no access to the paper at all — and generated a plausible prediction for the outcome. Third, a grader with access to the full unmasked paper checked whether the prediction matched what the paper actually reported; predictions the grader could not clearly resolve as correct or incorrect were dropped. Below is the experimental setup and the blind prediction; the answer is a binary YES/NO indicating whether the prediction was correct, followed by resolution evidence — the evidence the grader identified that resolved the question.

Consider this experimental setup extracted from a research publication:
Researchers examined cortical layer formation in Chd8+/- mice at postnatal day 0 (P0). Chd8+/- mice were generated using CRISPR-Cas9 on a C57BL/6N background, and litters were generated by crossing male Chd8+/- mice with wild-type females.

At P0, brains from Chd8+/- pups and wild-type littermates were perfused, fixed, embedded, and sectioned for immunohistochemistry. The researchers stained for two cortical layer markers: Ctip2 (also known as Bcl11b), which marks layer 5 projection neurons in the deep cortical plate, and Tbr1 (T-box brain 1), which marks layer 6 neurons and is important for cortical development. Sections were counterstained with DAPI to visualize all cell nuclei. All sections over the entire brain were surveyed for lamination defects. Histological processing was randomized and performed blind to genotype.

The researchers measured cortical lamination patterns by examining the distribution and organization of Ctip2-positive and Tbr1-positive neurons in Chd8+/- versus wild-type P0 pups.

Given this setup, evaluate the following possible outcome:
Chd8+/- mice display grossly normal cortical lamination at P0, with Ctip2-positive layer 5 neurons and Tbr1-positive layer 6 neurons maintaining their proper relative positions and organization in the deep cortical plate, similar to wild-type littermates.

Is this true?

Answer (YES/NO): YES